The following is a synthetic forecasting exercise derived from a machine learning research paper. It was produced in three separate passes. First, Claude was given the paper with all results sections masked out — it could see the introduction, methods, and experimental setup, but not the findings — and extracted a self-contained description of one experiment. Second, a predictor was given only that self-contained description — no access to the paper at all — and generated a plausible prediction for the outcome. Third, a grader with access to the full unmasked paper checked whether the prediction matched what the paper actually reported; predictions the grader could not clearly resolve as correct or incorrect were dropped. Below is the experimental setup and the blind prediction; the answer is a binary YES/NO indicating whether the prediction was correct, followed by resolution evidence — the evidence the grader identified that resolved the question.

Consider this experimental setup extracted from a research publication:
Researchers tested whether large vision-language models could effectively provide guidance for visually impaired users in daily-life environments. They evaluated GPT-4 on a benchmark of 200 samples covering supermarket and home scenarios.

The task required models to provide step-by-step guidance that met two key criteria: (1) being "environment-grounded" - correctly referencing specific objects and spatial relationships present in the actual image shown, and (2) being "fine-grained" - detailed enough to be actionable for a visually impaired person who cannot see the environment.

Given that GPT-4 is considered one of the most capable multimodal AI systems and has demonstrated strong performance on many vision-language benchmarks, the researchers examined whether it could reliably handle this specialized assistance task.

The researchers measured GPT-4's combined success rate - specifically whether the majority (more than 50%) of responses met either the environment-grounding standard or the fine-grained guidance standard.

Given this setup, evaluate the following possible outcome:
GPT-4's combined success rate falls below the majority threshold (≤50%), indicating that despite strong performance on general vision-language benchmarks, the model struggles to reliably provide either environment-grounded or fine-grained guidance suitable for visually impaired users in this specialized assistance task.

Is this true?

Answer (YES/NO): NO